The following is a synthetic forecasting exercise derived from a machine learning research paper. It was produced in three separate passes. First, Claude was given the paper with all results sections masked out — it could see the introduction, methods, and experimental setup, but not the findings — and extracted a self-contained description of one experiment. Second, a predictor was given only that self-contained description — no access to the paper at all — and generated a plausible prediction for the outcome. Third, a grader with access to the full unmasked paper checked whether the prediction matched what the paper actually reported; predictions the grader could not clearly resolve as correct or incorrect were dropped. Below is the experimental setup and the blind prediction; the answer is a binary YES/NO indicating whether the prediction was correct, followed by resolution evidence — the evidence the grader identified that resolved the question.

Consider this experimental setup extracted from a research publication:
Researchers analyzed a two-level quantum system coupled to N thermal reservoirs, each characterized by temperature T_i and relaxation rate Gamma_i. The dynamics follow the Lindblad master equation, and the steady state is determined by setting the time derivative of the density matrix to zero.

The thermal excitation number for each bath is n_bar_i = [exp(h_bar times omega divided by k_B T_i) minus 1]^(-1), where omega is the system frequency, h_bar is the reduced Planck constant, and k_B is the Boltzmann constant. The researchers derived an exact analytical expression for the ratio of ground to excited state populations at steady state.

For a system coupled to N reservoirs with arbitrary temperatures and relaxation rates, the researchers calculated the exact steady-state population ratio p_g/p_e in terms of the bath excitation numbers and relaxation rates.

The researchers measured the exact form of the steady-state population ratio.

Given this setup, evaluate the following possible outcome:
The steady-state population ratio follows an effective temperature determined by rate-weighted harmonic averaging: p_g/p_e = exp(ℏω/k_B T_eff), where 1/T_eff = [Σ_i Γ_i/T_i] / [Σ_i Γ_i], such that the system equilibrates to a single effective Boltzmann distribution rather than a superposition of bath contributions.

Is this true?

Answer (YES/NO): NO